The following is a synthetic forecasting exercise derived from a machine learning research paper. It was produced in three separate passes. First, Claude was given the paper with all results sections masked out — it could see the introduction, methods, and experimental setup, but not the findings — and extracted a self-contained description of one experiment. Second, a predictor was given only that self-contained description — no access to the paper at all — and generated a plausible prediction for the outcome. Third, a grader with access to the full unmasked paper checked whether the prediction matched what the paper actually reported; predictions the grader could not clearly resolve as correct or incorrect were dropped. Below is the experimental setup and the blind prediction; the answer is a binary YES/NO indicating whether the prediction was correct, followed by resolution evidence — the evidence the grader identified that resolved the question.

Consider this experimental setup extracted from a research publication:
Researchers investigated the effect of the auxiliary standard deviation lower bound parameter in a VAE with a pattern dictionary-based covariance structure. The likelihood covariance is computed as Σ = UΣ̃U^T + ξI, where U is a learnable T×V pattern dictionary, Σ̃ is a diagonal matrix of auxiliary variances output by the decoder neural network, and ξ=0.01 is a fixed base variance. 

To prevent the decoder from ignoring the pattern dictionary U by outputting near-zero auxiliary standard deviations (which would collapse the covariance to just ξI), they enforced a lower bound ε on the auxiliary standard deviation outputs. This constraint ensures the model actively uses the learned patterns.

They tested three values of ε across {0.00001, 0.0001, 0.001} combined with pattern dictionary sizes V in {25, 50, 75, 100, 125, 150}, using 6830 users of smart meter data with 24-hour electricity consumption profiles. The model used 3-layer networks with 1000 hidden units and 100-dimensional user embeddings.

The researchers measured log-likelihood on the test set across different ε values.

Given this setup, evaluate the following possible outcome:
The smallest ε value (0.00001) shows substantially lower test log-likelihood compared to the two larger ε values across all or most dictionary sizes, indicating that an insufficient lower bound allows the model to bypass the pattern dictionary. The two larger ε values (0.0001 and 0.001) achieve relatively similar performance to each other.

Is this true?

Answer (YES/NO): NO